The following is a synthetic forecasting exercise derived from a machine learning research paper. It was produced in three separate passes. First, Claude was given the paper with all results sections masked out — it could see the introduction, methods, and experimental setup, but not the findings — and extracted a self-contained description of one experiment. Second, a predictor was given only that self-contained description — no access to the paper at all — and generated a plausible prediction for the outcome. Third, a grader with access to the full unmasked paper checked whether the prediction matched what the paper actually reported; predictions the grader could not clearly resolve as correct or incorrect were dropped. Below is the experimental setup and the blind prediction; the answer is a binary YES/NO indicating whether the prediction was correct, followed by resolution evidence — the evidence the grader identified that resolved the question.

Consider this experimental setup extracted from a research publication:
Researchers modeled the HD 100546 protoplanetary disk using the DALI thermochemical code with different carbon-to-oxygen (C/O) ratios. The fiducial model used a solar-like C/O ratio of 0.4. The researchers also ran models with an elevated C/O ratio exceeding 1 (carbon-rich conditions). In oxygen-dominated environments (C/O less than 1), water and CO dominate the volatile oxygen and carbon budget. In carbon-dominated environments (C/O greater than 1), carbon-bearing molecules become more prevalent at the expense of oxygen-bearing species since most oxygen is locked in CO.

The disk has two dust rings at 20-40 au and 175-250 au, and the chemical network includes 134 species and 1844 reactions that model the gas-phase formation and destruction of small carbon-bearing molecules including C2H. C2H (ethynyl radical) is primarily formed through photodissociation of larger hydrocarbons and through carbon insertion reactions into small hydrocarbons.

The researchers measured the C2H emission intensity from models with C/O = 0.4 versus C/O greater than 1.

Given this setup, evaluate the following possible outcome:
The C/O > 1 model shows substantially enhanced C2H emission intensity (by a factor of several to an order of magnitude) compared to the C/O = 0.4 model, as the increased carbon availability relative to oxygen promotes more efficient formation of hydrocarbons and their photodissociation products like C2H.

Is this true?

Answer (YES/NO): YES